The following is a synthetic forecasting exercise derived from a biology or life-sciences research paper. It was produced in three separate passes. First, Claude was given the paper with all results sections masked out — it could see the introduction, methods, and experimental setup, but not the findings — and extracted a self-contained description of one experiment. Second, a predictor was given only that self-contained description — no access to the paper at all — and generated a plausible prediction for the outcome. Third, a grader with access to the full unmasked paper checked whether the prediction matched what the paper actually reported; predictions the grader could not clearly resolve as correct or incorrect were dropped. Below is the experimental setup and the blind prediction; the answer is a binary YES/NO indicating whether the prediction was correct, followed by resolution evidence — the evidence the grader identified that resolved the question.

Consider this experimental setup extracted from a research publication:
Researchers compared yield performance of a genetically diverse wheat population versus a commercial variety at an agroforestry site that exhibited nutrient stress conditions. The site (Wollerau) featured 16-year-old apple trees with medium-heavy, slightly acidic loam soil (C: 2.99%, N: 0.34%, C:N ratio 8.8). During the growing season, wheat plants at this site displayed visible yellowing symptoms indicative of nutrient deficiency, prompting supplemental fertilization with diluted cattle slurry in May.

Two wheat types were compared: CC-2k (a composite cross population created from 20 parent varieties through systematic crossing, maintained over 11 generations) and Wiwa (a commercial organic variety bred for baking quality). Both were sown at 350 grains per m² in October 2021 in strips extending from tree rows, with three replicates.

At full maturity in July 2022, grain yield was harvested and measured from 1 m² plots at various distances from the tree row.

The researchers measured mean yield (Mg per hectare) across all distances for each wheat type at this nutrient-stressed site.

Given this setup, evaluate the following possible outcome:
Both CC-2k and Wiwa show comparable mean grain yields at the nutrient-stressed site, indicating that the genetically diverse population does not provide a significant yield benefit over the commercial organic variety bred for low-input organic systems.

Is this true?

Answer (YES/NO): NO